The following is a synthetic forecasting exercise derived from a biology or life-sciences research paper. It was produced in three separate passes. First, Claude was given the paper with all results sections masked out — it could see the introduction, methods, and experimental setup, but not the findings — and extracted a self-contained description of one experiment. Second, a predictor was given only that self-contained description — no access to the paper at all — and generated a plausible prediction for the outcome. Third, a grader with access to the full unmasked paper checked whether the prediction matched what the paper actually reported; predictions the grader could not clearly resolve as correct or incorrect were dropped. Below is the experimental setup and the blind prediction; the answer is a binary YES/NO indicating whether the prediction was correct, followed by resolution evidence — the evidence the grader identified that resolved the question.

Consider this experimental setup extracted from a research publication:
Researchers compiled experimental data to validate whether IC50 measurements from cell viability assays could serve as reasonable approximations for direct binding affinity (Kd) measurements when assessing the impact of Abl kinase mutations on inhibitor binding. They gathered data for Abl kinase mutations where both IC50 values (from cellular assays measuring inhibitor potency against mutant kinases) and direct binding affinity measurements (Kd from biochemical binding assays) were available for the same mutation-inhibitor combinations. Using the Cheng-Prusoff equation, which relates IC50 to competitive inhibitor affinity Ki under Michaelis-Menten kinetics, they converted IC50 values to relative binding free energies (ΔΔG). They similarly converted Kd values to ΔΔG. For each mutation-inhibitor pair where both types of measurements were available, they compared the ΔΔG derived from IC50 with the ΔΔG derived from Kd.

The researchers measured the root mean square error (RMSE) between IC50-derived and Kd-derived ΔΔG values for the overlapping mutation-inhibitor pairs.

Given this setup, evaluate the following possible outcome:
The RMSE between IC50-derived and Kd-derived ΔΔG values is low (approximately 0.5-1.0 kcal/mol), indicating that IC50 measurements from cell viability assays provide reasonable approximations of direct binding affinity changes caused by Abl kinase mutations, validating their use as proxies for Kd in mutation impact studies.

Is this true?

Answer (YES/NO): YES